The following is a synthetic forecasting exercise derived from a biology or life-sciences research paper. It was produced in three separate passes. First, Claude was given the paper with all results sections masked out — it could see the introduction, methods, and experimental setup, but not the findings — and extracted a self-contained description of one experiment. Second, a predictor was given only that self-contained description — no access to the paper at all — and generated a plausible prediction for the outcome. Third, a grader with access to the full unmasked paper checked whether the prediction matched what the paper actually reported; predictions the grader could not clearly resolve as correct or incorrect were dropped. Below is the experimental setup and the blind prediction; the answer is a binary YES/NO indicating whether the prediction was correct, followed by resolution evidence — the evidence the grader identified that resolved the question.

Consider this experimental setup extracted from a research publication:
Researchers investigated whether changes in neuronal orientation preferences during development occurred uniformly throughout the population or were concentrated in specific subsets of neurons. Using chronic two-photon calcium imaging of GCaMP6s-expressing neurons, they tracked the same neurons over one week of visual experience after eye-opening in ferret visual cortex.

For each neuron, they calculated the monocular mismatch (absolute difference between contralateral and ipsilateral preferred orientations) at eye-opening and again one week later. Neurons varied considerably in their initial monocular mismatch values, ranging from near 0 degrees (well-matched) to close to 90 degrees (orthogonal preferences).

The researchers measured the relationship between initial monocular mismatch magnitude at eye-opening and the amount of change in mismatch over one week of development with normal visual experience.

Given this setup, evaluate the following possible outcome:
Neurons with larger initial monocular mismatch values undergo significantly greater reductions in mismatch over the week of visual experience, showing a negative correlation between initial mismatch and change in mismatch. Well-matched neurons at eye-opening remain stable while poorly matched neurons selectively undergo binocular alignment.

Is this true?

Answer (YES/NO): NO